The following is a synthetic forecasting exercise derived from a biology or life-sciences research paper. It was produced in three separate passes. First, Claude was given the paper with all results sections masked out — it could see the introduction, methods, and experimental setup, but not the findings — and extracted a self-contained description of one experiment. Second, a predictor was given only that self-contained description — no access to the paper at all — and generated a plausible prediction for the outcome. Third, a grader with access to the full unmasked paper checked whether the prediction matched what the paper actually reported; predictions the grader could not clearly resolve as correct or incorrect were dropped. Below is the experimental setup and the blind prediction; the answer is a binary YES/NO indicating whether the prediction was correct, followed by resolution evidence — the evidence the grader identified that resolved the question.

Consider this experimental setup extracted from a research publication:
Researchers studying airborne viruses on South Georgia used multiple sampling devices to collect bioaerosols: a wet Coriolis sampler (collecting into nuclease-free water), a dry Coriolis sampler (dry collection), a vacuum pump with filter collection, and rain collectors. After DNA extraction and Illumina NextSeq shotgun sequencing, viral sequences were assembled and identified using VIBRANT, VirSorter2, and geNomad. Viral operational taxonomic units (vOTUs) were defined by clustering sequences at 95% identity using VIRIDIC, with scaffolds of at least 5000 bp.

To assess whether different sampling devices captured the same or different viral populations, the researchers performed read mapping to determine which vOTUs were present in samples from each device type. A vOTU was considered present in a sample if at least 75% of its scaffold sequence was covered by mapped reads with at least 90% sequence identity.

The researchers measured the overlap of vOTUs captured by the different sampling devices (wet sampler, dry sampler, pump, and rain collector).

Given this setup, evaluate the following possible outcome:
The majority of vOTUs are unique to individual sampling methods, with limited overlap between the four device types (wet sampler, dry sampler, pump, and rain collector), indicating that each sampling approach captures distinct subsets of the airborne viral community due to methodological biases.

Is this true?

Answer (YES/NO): YES